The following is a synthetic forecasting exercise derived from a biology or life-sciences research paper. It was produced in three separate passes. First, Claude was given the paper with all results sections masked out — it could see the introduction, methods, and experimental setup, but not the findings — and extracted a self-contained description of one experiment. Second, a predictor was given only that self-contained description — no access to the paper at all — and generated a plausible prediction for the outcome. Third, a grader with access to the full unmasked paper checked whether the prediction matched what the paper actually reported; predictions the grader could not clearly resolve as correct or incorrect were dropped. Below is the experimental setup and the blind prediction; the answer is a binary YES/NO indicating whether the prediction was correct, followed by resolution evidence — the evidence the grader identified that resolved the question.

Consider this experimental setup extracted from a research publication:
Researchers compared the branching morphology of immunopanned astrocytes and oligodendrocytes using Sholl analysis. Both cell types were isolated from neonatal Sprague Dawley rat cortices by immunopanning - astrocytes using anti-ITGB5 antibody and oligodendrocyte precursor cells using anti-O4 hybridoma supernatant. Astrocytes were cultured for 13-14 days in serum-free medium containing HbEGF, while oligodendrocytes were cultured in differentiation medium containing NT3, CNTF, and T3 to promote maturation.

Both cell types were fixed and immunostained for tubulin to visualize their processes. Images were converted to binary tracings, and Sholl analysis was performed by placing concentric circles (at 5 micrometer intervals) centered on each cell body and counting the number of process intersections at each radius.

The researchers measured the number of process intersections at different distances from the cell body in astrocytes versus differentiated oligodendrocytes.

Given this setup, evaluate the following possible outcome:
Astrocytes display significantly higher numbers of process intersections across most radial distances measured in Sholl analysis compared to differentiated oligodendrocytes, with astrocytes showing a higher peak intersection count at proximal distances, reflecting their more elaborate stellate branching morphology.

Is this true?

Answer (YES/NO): NO